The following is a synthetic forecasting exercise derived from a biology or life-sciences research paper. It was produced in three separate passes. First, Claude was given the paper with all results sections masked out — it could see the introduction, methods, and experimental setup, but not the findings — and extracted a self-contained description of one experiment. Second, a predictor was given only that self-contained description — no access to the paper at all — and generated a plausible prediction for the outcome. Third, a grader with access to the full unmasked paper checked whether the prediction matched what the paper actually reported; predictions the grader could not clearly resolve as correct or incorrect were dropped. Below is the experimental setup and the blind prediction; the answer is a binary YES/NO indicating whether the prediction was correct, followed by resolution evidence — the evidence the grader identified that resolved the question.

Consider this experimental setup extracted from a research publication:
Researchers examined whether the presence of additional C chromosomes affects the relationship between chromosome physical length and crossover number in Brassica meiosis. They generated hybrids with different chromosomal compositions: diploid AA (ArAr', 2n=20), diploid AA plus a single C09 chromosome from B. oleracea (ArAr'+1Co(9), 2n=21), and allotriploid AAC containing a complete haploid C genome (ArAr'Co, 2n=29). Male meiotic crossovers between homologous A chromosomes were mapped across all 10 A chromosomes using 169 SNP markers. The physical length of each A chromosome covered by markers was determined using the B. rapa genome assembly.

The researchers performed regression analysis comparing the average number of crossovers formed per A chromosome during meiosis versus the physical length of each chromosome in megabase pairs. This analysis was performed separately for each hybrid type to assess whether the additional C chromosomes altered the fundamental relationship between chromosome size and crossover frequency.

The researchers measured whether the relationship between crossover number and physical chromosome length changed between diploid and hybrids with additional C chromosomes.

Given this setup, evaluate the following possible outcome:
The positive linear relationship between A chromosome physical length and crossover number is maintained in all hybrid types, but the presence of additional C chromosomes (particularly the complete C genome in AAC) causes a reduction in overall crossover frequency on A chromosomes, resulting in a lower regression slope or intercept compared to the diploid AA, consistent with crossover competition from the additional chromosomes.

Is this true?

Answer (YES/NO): NO